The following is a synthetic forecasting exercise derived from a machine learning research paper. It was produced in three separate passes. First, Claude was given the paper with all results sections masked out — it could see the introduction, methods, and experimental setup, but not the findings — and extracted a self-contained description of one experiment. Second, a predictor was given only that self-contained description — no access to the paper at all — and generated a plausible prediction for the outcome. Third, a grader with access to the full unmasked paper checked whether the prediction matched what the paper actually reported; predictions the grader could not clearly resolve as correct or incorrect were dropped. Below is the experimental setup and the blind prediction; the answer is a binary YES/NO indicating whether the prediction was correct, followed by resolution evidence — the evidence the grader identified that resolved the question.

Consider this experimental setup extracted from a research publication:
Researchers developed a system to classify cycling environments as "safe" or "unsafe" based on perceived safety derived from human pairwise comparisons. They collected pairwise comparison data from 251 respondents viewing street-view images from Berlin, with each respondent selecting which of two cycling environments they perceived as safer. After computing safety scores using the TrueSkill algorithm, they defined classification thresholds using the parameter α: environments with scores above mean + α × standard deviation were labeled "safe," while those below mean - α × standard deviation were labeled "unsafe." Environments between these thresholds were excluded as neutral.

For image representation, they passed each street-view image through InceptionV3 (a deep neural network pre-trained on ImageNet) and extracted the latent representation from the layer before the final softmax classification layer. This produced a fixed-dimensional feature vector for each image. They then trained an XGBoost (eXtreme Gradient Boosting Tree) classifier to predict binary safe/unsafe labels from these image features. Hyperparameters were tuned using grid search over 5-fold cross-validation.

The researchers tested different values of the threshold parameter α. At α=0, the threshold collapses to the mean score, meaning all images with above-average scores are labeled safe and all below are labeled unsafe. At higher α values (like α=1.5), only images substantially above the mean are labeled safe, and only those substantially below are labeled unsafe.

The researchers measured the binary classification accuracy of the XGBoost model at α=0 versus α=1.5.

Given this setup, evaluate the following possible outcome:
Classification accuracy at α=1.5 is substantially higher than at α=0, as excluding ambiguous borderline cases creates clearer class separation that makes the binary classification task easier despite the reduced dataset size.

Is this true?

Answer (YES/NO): YES